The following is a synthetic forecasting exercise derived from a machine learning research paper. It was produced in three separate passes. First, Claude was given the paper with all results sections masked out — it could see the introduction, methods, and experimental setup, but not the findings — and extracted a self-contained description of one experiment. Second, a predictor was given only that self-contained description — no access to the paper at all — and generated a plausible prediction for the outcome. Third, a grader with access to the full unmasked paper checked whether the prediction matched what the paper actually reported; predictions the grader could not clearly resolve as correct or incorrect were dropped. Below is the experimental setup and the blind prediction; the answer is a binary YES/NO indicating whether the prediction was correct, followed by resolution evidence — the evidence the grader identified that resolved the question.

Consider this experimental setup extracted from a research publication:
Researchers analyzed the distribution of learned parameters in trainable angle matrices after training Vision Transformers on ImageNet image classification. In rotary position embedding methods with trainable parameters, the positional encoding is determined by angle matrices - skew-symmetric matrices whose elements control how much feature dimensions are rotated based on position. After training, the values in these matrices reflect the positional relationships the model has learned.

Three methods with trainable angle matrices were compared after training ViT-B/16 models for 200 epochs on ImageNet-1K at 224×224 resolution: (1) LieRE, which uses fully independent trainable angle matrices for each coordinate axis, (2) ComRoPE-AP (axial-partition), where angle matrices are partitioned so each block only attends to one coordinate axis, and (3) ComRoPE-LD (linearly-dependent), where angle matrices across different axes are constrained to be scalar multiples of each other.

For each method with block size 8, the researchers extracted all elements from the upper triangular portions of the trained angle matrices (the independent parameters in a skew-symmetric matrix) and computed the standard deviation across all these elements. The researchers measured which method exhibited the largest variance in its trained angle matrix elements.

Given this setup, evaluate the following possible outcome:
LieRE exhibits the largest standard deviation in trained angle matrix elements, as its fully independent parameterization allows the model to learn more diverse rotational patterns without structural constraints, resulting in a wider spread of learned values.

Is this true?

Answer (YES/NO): NO